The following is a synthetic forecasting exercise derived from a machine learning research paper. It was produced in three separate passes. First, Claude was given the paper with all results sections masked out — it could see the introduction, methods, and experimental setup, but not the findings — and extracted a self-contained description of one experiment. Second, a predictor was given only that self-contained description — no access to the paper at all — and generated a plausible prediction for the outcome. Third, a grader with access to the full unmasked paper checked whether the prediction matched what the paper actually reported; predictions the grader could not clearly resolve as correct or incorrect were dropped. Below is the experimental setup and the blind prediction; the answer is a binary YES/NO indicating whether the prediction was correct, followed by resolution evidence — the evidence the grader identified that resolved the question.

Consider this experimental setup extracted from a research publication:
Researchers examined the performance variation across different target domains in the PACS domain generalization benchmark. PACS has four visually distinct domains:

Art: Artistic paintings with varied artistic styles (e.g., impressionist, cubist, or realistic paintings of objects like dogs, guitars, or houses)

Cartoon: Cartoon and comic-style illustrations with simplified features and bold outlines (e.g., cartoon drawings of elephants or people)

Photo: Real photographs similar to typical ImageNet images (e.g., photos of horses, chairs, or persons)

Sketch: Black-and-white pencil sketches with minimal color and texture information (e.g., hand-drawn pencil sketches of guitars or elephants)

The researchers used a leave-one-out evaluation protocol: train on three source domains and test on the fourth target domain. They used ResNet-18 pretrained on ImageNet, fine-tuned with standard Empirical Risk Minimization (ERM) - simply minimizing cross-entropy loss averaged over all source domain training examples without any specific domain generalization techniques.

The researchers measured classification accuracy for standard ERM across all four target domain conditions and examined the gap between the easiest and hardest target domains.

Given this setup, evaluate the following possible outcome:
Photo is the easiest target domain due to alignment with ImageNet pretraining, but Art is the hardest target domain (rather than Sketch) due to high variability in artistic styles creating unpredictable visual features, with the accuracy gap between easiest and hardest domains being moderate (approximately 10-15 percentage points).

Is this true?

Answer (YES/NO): NO